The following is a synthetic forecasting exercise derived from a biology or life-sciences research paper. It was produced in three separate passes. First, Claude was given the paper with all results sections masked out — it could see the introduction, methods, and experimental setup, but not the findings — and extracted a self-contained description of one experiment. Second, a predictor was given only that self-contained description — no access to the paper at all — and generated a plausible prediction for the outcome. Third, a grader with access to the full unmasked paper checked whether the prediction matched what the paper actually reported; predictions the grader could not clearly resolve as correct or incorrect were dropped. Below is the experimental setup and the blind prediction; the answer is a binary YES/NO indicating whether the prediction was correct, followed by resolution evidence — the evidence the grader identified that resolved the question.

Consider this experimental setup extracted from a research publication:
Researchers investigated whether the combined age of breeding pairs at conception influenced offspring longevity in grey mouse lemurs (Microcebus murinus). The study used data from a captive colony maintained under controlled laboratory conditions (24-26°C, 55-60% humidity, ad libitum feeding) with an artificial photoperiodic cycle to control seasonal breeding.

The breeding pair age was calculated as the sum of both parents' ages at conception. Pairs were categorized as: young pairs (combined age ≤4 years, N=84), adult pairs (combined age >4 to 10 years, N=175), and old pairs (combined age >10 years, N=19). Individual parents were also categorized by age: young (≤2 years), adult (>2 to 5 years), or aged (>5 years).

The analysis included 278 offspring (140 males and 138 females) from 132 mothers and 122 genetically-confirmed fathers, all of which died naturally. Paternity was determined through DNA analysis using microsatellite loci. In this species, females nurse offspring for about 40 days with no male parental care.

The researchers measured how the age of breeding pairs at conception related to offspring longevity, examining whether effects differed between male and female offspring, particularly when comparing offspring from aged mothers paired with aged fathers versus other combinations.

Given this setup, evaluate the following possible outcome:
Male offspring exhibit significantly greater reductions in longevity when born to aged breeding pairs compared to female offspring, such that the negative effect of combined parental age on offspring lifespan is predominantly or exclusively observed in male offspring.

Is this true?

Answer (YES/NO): YES